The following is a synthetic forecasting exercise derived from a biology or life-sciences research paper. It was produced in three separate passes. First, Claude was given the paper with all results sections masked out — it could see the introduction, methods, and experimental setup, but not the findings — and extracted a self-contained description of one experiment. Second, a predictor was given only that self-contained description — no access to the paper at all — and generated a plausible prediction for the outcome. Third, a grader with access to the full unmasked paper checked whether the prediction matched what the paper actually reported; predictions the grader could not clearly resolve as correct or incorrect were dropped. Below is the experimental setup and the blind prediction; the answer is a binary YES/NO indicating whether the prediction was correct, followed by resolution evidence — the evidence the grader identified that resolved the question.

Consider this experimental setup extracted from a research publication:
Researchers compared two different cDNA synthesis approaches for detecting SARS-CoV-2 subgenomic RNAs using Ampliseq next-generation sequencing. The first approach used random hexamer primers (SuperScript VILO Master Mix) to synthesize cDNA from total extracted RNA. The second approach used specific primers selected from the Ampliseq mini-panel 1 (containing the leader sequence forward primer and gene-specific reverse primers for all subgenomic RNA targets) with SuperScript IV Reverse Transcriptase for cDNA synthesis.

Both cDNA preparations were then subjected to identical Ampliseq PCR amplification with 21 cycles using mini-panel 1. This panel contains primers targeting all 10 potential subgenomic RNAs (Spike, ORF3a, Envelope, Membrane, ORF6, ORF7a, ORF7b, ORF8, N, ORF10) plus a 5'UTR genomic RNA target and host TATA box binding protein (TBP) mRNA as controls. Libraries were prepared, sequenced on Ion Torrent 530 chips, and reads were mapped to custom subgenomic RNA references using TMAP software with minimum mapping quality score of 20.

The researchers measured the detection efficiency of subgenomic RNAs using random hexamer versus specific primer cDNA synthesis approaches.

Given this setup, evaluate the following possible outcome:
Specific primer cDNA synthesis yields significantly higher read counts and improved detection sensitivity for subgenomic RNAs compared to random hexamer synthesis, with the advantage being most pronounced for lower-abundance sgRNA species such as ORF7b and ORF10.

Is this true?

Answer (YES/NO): NO